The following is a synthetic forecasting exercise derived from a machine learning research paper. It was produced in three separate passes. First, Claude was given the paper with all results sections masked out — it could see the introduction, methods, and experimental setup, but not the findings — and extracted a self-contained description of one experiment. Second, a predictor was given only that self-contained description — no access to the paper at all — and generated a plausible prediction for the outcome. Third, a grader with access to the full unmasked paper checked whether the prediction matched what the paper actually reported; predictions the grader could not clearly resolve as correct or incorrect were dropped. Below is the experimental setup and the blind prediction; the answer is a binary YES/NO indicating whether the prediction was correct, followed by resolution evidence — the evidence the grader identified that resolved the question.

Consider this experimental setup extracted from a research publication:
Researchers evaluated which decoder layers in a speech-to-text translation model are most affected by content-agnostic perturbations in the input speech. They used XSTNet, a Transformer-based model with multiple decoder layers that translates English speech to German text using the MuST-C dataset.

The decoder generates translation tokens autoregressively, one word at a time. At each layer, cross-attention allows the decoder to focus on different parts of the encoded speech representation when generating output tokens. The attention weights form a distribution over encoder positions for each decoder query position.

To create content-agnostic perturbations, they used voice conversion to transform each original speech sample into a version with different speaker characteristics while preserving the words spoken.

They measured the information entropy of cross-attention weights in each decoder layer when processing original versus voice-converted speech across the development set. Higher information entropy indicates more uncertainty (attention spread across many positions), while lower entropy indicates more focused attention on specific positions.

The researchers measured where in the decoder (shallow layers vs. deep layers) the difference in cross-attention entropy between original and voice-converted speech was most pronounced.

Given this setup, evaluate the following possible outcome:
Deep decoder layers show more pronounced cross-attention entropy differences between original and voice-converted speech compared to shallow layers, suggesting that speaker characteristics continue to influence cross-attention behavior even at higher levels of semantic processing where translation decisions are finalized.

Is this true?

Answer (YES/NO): YES